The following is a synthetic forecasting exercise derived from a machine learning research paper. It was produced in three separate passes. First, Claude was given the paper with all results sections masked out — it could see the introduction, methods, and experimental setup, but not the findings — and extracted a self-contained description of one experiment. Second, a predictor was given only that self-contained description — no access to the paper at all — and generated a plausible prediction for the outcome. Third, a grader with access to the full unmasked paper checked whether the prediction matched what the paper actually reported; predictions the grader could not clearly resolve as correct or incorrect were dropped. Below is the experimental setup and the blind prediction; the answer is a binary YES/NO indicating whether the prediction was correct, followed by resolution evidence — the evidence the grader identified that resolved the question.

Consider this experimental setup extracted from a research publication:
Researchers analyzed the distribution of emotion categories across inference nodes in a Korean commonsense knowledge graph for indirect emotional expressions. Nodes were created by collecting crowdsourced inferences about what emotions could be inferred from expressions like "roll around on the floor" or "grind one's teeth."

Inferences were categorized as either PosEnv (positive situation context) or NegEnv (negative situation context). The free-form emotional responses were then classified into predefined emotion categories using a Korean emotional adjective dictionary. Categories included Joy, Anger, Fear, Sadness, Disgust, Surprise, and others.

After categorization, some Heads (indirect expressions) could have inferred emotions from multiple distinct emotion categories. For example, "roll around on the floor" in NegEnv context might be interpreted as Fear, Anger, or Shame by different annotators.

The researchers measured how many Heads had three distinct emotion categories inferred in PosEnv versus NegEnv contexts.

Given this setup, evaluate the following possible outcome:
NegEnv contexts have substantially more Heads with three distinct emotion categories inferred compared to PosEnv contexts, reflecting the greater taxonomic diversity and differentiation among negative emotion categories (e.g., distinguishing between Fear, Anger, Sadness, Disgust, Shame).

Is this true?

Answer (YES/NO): YES